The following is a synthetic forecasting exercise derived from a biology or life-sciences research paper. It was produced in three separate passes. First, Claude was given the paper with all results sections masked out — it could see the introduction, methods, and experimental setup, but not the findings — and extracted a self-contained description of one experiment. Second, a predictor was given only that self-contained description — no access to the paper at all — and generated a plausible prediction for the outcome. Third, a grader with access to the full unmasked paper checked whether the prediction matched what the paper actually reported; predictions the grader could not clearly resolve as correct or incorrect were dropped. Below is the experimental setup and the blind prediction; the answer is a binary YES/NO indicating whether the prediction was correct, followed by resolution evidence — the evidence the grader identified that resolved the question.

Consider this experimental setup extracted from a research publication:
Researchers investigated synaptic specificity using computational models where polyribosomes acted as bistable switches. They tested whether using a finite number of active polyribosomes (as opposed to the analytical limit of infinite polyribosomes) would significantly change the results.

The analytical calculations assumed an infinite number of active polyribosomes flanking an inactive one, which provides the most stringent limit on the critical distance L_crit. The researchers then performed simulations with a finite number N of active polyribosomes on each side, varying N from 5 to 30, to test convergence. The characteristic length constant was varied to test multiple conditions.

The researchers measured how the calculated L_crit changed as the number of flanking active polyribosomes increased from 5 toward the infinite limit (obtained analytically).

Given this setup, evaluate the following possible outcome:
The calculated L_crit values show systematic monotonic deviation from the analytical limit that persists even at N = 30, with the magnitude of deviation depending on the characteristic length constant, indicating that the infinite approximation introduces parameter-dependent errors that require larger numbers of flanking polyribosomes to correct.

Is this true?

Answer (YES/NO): NO